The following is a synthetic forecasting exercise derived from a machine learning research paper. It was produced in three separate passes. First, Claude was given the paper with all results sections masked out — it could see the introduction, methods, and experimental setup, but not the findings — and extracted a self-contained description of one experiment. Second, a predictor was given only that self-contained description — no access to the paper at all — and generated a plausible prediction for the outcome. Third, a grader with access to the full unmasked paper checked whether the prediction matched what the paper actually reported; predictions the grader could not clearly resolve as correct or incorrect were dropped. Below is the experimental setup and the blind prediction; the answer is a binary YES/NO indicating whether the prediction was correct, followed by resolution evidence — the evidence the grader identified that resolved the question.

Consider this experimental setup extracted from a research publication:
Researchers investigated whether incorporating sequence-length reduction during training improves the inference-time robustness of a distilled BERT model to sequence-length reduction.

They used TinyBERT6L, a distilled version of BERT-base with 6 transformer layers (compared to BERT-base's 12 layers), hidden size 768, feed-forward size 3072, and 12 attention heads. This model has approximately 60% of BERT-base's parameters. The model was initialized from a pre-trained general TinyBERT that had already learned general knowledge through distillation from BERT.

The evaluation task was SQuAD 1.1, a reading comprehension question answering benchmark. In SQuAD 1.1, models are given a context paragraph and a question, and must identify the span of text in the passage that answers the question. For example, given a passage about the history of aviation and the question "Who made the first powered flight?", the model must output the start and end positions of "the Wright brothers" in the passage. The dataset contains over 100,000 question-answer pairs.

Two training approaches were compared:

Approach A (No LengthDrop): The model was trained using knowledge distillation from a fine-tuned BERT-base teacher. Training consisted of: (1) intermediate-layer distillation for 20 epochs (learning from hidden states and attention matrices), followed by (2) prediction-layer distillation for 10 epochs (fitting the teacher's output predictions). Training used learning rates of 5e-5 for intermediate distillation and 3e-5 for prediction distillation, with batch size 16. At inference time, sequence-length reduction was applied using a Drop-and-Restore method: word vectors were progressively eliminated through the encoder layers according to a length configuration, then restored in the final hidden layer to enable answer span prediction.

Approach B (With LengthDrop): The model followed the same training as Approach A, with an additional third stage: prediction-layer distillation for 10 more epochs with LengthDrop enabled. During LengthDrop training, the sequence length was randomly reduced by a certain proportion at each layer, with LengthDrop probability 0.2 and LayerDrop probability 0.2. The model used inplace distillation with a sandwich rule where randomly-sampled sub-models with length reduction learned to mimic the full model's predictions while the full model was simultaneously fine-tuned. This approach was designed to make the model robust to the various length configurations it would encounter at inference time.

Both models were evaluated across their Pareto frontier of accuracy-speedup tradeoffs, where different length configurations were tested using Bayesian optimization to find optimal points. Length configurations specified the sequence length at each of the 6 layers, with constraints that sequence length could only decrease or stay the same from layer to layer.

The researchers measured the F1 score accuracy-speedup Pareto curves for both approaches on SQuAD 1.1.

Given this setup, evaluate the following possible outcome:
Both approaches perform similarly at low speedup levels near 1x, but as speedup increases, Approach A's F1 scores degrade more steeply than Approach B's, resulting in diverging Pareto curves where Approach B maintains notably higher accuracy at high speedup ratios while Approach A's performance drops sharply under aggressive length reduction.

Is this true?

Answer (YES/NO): NO